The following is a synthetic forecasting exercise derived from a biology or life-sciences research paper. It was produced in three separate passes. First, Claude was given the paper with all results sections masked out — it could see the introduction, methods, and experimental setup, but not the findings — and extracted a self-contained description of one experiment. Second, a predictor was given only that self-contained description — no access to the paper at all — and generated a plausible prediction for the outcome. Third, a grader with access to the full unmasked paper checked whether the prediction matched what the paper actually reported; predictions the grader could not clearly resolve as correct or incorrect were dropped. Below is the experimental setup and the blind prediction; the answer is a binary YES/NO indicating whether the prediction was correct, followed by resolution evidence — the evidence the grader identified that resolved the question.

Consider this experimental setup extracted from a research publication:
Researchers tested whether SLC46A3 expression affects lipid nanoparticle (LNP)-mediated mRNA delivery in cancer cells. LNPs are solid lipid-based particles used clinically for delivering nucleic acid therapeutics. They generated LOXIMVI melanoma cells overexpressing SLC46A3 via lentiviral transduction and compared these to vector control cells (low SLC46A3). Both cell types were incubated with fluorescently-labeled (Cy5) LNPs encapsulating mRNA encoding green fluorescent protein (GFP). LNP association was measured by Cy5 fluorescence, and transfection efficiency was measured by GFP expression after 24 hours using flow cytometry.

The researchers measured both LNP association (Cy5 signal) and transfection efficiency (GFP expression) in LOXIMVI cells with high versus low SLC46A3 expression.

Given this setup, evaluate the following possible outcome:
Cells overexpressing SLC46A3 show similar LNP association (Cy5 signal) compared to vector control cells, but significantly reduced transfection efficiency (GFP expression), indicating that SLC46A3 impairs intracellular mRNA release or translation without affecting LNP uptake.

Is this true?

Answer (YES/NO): NO